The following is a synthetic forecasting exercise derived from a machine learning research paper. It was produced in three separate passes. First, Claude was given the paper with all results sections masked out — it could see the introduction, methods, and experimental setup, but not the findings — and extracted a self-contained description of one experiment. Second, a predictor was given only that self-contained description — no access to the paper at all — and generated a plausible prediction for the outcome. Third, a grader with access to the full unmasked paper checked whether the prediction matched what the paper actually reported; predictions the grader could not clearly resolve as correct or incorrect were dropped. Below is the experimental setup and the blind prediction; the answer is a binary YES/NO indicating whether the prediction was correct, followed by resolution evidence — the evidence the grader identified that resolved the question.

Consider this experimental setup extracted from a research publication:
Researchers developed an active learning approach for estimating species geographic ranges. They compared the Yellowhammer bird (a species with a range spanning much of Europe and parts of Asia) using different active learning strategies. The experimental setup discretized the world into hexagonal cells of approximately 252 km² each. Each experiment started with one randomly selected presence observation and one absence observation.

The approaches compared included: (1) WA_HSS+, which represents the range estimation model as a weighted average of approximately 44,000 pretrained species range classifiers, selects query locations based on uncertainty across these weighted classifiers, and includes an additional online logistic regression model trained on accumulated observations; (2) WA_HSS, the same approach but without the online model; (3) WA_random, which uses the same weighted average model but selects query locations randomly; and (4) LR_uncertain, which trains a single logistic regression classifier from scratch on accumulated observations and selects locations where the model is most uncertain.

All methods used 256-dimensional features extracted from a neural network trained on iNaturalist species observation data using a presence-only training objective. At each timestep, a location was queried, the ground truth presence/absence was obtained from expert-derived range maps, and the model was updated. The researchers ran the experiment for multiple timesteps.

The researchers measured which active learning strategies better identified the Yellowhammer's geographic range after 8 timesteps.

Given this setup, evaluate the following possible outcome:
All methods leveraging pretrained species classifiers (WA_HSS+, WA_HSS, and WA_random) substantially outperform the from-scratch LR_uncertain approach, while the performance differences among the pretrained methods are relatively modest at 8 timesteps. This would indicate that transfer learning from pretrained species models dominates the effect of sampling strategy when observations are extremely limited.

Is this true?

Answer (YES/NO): NO